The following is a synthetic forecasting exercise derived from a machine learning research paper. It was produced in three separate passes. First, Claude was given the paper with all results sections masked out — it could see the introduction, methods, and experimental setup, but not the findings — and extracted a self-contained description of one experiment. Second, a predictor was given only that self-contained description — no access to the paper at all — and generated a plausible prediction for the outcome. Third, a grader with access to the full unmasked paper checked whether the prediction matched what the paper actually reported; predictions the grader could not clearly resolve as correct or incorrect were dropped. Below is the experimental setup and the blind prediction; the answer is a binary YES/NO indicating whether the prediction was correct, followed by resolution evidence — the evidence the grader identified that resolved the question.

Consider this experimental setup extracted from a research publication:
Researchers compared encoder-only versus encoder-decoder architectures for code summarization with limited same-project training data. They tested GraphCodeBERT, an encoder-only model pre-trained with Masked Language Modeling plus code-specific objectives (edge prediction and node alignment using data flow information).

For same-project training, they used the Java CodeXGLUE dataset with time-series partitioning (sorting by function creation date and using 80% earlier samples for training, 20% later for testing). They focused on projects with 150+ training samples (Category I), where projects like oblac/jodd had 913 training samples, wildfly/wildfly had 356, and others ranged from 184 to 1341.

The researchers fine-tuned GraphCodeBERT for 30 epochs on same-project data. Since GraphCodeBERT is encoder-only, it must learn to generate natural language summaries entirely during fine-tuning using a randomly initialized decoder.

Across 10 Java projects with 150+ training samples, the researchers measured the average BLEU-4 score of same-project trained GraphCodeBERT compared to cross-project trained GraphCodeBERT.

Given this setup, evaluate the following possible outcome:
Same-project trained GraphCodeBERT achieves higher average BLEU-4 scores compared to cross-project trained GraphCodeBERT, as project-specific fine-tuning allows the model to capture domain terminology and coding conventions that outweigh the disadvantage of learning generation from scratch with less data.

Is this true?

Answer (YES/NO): NO